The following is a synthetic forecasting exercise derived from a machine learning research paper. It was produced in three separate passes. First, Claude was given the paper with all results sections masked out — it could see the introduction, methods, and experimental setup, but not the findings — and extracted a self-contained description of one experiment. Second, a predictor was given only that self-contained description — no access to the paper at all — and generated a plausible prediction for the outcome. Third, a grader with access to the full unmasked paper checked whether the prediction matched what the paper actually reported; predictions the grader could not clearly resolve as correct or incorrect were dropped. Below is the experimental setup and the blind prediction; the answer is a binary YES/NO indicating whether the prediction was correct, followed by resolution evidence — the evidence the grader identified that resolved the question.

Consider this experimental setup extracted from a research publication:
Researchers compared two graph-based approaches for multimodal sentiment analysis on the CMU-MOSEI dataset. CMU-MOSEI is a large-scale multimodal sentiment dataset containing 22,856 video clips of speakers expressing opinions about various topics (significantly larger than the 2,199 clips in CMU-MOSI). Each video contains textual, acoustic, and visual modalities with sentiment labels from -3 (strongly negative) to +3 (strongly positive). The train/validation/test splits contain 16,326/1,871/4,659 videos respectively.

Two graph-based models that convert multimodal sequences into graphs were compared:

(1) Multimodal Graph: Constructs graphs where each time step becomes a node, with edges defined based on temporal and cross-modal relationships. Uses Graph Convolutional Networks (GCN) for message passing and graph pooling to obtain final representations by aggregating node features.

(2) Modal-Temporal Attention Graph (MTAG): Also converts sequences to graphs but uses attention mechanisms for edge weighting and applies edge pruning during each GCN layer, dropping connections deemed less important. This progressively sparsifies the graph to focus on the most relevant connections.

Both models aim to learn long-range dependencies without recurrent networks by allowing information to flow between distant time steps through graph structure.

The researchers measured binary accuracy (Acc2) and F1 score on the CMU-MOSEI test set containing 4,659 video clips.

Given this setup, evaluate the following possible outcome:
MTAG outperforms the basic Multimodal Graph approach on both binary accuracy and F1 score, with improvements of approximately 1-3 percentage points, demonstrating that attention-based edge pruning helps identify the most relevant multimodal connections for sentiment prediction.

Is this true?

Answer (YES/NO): NO